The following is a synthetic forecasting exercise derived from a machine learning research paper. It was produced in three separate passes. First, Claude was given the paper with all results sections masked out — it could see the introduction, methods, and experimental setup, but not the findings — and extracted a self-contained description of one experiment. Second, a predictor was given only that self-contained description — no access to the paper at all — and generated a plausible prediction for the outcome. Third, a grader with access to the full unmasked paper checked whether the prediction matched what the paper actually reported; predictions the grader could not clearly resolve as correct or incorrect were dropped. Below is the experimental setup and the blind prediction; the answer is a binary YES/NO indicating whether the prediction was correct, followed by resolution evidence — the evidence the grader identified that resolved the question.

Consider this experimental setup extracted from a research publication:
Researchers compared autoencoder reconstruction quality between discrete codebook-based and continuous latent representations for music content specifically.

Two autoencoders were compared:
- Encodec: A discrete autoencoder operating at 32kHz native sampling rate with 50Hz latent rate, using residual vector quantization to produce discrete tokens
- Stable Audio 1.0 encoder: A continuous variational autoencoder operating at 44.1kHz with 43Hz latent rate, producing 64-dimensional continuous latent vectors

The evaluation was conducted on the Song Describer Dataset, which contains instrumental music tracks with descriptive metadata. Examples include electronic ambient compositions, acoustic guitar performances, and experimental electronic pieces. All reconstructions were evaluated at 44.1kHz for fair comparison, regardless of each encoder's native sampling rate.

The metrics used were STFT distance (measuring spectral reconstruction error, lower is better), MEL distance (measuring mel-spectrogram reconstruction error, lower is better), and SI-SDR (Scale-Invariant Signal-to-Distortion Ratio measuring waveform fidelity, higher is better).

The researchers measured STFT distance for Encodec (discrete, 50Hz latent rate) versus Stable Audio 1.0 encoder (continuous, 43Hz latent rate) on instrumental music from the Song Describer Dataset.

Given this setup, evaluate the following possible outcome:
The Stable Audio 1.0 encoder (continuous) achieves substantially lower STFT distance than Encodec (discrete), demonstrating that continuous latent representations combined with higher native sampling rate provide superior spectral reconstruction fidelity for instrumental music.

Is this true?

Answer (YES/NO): YES